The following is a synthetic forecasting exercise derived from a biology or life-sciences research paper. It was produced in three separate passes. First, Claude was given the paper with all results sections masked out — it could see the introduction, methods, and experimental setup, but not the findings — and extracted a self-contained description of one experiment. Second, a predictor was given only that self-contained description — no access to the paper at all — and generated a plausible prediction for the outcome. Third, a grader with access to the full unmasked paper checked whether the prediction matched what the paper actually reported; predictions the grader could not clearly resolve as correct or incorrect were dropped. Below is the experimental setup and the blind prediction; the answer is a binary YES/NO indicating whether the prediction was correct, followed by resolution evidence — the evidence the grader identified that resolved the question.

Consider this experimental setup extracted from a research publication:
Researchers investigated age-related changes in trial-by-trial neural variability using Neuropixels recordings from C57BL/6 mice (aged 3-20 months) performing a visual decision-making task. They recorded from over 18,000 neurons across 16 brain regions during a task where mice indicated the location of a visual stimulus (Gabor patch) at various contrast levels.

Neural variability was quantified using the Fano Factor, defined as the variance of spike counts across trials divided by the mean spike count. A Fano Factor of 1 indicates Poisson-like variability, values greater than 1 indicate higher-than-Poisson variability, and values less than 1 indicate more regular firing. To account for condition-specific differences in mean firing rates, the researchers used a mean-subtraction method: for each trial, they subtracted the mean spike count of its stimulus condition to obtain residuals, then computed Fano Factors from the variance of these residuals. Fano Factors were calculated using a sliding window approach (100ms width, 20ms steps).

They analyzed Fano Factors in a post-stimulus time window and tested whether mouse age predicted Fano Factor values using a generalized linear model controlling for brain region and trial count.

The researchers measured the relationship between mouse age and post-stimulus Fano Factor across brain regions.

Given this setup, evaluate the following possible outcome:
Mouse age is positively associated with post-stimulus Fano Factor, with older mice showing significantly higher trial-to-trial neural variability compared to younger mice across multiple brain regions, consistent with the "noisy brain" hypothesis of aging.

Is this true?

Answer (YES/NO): NO